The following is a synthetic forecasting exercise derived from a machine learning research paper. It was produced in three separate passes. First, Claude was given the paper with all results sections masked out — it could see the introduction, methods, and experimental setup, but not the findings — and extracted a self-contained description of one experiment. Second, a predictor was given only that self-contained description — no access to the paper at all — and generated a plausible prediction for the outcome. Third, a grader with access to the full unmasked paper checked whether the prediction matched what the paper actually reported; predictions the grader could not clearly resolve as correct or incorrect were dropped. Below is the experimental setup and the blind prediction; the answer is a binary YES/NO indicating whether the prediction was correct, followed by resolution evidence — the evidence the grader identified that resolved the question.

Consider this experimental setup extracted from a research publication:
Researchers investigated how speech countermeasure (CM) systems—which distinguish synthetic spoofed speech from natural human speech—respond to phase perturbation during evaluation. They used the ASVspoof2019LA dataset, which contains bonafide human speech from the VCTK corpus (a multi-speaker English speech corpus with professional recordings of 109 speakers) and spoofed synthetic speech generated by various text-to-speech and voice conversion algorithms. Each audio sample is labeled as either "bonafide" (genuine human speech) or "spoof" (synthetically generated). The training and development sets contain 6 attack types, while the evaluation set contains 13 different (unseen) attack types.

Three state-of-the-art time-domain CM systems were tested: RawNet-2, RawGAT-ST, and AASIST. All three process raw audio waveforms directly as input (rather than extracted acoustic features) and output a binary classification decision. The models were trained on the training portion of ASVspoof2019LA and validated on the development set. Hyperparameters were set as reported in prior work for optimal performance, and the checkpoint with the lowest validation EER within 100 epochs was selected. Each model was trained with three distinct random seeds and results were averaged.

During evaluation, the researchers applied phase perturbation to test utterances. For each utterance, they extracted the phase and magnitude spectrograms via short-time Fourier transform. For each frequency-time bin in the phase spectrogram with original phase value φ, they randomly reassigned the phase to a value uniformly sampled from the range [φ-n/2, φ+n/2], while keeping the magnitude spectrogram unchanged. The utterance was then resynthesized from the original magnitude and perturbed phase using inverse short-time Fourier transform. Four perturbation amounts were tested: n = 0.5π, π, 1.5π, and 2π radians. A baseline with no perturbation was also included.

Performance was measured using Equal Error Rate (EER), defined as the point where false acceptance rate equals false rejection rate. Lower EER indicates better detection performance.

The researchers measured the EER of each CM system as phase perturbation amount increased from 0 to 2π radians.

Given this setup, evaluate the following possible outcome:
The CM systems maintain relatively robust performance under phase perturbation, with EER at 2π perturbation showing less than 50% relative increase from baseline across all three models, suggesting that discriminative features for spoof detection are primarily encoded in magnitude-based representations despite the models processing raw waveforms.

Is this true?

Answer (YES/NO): NO